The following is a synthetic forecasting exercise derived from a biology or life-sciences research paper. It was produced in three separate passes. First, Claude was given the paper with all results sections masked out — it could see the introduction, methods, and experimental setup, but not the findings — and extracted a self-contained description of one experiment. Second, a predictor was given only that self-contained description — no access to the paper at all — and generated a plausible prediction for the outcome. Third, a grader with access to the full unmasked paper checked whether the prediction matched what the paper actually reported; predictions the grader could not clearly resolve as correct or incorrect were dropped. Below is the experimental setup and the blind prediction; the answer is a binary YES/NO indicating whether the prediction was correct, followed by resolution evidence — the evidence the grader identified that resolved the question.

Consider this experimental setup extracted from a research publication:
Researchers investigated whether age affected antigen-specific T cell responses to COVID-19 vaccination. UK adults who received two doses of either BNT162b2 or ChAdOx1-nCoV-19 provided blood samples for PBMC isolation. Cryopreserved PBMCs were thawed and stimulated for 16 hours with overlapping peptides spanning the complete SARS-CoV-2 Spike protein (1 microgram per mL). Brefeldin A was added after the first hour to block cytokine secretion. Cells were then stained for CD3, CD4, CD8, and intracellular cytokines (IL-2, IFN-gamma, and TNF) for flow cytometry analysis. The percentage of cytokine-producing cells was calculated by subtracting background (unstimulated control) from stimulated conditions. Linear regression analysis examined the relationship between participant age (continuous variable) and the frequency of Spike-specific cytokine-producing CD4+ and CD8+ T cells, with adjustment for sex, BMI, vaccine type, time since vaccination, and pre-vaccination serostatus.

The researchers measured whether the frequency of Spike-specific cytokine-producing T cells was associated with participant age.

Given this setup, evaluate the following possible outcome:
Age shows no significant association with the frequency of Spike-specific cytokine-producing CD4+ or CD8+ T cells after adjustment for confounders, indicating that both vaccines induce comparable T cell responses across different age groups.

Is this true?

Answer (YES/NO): NO